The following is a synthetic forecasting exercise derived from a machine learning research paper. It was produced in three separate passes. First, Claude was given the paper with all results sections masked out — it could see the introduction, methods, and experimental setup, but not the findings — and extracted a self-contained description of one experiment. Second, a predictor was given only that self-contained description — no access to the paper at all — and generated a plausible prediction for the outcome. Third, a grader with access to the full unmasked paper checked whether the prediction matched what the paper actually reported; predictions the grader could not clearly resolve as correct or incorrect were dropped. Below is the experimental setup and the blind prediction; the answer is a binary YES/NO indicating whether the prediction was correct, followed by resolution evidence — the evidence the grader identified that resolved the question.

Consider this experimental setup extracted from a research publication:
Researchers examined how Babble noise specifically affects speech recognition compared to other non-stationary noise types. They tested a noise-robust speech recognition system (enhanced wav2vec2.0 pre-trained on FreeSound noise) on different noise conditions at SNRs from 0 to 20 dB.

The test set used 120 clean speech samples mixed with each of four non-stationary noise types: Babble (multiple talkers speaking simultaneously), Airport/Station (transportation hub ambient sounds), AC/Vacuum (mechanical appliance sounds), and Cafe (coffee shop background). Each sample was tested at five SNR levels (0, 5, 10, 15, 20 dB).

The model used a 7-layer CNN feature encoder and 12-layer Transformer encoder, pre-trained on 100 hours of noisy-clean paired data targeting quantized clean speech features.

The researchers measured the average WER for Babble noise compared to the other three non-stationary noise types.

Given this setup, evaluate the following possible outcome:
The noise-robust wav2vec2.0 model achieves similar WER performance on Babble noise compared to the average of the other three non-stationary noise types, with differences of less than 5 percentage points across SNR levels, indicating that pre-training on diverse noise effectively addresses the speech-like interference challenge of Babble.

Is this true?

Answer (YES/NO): NO